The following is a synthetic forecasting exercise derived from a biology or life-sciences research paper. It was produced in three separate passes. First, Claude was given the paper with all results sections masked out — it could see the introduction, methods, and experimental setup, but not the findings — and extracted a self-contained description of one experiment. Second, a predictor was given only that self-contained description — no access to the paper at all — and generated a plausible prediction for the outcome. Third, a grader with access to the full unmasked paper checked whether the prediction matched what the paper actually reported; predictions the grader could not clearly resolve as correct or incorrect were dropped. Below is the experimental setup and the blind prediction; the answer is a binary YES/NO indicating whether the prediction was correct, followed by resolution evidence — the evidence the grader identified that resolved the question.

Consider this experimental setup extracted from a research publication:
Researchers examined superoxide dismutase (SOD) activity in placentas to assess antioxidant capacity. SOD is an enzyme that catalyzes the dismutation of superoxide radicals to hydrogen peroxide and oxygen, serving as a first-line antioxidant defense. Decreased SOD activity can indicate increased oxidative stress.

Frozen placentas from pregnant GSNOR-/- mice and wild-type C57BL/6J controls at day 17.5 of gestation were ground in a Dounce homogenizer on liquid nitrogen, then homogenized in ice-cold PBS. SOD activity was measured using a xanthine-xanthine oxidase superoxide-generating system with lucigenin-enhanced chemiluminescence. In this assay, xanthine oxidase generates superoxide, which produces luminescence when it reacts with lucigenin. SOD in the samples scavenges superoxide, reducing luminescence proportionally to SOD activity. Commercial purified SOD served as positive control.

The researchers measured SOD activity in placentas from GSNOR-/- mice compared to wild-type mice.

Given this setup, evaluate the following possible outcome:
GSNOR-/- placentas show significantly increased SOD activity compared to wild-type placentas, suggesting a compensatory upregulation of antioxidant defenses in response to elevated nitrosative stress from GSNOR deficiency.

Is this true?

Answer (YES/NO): NO